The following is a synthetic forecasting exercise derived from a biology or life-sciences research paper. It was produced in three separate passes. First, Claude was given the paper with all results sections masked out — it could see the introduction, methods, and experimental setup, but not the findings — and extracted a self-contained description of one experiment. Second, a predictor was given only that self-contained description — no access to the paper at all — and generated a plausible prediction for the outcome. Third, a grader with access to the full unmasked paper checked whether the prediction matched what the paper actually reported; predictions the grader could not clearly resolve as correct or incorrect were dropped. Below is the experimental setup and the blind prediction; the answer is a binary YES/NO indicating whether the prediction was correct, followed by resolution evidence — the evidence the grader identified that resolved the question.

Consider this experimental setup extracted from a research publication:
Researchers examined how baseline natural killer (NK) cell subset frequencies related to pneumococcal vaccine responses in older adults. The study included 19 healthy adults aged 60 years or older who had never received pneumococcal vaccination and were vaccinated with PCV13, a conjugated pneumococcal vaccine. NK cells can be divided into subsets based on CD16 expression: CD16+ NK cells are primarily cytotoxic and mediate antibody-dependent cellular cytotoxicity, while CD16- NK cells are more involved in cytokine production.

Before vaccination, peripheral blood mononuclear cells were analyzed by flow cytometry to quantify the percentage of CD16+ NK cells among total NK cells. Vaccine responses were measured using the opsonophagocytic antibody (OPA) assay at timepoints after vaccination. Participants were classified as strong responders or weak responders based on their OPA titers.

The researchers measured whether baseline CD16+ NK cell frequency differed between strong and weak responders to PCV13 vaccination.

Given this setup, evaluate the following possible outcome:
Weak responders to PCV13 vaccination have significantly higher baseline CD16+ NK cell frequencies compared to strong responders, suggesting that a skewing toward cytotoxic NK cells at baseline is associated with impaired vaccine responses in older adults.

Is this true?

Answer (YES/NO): YES